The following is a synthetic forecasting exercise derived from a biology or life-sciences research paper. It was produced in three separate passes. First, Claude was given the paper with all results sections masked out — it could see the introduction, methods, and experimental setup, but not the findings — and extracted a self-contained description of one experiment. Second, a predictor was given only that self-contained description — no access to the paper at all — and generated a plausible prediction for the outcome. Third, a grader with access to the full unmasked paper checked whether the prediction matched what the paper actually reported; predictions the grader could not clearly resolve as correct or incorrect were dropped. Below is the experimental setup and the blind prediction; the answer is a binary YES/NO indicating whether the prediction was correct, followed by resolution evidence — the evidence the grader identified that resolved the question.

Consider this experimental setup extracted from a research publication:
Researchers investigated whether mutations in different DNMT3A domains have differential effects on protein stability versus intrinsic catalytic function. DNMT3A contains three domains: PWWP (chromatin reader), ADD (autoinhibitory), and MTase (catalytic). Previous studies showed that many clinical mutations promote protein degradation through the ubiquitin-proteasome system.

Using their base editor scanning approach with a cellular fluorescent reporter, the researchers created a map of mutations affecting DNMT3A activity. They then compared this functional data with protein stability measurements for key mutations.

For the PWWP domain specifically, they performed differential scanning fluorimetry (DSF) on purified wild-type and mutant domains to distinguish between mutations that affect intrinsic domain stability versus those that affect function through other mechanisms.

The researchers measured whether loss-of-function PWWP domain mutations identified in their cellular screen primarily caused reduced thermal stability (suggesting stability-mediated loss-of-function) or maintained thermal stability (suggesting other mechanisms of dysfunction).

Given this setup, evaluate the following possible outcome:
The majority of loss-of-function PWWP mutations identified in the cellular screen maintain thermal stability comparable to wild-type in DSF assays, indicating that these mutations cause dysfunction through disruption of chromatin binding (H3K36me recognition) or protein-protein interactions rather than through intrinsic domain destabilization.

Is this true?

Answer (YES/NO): NO